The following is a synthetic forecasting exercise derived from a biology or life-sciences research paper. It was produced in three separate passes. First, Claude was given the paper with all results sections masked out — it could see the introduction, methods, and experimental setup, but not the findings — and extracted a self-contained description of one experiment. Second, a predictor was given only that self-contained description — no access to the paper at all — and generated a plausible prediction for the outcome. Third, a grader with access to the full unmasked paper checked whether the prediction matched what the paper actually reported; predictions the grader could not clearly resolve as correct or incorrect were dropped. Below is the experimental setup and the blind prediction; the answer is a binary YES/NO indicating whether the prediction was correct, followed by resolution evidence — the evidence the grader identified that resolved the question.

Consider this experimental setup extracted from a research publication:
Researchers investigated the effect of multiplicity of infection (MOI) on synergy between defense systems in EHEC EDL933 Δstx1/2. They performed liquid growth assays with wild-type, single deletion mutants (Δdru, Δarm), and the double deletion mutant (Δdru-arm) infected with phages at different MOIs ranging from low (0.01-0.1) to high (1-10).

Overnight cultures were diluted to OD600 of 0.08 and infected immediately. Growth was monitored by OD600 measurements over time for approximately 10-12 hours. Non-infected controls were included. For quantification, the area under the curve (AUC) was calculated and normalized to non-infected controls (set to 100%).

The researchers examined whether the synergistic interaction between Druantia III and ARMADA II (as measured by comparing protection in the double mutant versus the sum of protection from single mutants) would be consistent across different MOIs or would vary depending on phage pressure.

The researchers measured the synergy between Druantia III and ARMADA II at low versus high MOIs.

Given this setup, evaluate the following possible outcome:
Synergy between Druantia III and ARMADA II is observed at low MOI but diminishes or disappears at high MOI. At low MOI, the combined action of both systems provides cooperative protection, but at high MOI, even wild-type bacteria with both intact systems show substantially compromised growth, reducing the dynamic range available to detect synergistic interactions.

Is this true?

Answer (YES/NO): NO